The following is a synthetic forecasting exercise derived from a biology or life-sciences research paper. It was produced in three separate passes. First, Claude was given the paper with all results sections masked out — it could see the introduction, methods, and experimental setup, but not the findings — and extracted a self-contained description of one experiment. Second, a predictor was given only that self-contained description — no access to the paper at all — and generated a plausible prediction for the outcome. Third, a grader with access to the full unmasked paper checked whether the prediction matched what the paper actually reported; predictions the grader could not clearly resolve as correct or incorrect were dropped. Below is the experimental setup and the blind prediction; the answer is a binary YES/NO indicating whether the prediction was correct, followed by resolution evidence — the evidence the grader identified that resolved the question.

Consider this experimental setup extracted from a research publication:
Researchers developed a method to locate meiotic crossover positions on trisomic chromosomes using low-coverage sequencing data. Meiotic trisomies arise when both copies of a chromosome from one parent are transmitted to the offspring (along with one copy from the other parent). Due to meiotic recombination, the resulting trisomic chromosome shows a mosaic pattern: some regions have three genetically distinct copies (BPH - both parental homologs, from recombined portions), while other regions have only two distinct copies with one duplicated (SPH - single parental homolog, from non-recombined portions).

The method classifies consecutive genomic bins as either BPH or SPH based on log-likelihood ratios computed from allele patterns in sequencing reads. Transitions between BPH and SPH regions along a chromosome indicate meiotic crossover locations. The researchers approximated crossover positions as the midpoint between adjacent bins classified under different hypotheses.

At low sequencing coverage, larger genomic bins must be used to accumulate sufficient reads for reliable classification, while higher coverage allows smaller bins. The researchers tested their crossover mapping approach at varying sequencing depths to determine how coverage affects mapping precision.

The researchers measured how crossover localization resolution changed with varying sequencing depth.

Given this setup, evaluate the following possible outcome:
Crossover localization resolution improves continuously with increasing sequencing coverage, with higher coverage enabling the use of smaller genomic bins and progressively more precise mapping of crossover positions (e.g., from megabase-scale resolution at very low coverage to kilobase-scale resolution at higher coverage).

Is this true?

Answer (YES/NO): NO